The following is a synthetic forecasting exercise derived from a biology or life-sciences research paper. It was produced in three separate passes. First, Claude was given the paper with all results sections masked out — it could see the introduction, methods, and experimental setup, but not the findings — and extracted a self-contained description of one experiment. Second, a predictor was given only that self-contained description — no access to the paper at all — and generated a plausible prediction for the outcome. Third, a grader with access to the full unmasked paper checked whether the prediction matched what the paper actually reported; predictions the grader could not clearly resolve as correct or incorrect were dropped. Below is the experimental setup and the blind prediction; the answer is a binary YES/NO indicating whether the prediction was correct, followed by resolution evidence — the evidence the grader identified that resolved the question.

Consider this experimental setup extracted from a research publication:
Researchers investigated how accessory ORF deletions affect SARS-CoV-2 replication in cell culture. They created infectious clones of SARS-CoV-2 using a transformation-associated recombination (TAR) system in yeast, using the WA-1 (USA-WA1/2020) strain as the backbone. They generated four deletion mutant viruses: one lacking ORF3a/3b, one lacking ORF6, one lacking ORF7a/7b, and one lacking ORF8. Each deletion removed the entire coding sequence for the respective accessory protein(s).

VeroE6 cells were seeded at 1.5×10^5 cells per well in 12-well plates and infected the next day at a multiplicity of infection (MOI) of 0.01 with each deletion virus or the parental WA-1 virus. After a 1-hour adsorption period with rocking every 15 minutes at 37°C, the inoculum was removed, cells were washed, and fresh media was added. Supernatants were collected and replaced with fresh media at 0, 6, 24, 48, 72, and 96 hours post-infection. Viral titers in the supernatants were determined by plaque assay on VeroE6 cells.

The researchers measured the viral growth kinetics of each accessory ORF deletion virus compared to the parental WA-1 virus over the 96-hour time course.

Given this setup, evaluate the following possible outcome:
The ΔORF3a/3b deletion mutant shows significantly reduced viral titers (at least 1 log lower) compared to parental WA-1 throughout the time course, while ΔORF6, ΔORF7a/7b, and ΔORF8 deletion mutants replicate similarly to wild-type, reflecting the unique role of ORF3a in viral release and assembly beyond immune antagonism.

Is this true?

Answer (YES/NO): NO